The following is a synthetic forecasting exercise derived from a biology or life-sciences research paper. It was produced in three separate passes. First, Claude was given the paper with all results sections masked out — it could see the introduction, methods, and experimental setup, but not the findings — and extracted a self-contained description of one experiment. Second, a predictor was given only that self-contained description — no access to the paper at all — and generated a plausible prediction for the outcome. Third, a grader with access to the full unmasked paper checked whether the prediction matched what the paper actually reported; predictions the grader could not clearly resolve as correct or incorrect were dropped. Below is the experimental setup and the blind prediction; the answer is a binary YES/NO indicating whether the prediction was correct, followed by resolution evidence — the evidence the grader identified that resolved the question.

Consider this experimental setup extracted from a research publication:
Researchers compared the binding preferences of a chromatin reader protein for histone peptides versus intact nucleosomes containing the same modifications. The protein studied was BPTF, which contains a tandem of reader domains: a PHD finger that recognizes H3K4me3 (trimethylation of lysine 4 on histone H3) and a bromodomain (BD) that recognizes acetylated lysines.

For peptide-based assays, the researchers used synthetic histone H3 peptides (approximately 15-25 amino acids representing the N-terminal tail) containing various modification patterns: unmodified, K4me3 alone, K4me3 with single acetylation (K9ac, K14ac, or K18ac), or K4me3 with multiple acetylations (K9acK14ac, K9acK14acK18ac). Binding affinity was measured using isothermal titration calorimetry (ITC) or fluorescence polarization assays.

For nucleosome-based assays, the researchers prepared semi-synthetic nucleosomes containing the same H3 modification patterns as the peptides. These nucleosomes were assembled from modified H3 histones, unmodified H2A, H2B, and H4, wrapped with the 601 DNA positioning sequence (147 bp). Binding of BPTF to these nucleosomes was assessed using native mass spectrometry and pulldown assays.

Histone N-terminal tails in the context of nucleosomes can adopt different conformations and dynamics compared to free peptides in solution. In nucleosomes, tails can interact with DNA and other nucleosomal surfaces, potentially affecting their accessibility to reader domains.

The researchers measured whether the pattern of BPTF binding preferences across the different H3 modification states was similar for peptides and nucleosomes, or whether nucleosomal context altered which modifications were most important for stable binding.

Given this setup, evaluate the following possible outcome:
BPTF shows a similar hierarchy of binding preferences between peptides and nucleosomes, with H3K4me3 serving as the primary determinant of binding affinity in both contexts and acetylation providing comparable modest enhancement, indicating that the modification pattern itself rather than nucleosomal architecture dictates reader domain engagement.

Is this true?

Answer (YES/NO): NO